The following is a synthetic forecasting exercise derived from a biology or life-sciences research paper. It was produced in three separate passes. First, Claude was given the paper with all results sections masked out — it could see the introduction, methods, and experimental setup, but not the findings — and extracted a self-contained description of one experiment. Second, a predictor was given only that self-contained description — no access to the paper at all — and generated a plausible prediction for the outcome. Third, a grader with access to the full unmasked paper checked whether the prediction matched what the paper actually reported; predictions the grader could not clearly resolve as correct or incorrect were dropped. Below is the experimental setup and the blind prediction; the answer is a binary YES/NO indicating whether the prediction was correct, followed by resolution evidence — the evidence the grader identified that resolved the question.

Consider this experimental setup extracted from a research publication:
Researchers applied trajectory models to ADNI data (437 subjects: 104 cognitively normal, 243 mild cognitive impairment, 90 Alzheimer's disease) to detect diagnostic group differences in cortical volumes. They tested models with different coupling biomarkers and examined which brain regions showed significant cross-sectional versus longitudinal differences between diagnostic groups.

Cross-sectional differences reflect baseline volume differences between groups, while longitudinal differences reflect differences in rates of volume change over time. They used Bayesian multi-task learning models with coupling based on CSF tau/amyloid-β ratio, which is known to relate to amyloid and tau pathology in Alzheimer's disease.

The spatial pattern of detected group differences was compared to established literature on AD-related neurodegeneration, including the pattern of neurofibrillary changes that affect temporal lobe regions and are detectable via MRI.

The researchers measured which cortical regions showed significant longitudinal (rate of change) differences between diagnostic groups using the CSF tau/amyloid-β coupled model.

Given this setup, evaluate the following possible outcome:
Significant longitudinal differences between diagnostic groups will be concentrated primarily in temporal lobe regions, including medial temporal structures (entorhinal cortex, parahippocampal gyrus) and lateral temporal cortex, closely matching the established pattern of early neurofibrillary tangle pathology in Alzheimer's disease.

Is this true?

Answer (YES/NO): NO